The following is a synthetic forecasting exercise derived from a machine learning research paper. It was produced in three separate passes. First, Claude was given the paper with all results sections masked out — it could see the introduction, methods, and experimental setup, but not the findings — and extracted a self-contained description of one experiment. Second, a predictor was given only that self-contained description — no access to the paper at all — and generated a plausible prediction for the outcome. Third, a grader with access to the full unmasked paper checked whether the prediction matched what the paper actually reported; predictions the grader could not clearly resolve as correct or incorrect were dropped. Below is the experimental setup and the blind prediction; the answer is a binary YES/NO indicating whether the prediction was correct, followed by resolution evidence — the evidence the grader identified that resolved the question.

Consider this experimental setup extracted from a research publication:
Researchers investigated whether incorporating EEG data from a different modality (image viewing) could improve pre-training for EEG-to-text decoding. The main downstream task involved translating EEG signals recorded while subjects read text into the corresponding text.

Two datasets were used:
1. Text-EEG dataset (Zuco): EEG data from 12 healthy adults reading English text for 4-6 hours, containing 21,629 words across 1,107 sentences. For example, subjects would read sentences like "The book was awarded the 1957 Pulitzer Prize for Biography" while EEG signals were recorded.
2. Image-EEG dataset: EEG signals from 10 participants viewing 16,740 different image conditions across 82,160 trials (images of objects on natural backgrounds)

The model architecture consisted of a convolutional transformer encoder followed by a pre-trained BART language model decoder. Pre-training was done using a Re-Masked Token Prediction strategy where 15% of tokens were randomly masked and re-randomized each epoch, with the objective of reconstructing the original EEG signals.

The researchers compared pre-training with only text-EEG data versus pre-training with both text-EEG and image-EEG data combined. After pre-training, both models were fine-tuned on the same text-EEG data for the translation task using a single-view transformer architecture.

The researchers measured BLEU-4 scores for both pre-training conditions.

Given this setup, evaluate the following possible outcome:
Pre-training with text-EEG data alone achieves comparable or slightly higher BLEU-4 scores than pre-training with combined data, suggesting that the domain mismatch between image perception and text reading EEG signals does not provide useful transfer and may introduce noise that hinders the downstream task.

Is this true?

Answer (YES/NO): NO